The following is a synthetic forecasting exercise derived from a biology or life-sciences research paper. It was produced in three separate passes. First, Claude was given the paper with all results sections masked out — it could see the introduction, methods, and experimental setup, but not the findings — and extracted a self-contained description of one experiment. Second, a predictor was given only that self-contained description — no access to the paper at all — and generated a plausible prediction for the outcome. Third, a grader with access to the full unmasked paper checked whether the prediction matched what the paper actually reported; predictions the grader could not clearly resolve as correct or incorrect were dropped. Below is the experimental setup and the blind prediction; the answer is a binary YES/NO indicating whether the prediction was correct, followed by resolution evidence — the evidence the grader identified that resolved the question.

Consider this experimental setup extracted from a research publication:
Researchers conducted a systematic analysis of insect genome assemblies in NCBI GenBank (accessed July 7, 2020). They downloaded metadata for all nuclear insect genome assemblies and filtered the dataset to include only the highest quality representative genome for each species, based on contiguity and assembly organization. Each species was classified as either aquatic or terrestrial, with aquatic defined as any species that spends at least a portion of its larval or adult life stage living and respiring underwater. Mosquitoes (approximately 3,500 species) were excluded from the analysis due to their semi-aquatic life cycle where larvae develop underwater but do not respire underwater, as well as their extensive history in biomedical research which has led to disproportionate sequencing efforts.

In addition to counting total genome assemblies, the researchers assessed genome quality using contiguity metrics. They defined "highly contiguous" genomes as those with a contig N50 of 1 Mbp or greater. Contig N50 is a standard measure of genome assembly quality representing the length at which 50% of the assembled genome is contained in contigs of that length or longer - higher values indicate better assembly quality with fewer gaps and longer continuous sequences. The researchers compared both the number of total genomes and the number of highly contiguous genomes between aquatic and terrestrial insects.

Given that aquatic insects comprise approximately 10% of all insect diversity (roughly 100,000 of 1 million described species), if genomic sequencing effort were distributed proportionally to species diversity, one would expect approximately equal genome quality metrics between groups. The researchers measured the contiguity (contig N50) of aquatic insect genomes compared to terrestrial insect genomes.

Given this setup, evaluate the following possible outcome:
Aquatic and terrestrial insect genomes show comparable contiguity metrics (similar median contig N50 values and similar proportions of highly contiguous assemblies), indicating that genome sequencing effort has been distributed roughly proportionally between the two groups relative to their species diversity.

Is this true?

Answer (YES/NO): NO